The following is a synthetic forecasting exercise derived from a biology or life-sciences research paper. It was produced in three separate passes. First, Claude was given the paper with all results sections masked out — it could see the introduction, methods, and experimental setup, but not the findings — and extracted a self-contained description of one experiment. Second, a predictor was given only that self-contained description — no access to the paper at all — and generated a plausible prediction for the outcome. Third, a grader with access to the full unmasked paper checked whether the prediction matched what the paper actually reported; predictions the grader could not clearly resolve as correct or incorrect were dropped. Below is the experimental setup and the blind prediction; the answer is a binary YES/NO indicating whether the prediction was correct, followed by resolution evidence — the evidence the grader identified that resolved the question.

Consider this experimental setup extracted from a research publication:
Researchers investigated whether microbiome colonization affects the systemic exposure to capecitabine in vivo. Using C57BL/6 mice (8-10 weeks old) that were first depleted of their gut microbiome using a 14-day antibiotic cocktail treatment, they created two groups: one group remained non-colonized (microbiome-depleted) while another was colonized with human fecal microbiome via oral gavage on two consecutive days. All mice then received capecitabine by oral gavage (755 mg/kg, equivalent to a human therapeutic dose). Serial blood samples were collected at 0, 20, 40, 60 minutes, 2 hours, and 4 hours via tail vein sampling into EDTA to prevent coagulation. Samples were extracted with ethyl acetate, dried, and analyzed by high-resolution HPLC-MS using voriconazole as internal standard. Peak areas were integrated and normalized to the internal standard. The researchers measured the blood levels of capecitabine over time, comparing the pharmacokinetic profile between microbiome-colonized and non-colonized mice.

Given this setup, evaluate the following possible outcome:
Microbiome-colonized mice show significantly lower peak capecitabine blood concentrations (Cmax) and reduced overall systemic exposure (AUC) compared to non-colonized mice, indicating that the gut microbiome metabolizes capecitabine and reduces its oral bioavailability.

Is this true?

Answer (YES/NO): NO